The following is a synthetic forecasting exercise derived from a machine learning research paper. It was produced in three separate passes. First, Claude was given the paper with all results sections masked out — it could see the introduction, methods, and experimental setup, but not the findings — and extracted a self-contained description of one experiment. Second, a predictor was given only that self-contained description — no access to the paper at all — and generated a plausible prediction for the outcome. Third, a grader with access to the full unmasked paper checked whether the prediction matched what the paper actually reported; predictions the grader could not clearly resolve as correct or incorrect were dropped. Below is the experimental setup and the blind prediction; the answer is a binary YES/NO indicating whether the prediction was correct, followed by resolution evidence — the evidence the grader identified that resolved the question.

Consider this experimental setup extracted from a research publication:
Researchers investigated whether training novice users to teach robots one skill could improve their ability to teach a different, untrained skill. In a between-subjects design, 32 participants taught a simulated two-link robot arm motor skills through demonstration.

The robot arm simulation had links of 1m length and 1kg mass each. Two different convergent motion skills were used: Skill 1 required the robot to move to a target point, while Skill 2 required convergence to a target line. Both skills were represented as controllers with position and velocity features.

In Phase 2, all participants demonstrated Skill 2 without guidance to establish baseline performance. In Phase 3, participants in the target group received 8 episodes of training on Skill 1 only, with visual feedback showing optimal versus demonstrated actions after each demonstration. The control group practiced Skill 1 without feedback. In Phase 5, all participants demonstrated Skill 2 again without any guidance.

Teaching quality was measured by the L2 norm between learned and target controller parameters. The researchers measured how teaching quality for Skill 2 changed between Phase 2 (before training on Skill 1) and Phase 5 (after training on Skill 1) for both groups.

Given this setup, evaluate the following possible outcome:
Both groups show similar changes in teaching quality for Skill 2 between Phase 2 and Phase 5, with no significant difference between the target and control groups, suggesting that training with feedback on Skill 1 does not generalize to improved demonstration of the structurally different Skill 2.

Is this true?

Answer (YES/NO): NO